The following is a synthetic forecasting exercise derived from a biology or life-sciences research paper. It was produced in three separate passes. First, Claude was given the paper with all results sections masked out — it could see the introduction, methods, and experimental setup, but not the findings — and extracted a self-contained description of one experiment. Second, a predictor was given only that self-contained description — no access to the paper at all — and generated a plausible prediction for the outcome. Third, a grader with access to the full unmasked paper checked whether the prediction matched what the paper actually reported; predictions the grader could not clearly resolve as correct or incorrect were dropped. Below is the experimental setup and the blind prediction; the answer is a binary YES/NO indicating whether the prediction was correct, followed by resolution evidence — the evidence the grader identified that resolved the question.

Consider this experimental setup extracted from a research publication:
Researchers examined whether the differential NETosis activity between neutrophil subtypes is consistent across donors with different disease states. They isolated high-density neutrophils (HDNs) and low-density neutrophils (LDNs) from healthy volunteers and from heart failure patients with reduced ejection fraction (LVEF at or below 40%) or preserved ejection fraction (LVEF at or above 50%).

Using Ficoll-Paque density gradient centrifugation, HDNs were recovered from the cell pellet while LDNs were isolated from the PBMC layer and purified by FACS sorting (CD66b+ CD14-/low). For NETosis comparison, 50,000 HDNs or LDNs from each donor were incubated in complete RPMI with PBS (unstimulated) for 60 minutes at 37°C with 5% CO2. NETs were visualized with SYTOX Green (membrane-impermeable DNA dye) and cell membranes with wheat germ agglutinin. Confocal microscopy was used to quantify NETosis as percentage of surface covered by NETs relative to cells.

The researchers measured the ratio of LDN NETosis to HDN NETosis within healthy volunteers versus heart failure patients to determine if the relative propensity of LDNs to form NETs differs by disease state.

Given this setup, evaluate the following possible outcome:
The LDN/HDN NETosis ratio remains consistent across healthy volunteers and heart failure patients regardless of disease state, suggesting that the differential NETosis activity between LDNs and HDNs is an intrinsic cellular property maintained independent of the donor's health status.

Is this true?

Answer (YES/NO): NO